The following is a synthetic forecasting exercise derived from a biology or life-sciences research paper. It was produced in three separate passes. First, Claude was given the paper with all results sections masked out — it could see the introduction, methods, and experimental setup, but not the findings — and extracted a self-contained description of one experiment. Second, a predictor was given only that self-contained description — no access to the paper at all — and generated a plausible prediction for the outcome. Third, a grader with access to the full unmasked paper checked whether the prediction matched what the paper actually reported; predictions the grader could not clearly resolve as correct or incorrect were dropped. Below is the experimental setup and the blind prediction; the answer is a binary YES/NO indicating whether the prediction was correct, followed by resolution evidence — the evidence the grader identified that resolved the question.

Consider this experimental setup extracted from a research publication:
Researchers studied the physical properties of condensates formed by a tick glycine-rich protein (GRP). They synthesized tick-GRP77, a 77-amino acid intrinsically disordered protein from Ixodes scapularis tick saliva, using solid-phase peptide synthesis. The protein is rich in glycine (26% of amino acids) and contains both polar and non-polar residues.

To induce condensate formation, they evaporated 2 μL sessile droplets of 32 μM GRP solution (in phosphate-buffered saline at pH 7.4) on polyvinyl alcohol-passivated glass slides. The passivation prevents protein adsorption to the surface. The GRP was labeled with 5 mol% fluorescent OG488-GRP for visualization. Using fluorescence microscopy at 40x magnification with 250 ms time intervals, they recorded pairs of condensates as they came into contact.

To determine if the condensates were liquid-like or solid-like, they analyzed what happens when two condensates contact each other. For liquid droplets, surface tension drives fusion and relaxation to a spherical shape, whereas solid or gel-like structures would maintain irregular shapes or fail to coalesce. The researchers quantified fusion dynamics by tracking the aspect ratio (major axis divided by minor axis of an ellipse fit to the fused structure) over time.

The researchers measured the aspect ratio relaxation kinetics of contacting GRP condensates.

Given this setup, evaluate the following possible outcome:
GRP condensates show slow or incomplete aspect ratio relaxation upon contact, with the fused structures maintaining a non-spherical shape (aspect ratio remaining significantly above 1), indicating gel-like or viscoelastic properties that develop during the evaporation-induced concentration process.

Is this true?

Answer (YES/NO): NO